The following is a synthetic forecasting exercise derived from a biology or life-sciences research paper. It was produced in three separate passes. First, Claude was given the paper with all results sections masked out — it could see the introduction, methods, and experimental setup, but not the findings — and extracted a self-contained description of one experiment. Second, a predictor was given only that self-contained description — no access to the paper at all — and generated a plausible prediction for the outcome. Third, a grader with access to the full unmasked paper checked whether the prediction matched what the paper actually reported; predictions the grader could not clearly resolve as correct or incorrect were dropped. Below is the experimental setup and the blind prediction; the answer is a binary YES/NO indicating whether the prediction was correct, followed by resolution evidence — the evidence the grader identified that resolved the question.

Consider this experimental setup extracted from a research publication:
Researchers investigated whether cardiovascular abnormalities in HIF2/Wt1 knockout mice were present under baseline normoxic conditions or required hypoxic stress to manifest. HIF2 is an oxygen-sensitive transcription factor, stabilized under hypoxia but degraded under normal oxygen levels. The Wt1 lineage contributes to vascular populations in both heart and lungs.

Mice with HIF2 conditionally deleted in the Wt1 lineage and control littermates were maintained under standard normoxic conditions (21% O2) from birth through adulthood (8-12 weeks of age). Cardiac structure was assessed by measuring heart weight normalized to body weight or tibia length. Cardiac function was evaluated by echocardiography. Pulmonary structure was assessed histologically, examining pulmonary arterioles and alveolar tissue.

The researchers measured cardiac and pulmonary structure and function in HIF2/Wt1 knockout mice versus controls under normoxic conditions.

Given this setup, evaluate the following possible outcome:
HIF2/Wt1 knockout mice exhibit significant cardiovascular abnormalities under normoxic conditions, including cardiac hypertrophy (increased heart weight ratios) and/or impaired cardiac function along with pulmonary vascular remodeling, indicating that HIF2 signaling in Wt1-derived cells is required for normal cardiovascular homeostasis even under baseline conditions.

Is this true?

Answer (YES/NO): NO